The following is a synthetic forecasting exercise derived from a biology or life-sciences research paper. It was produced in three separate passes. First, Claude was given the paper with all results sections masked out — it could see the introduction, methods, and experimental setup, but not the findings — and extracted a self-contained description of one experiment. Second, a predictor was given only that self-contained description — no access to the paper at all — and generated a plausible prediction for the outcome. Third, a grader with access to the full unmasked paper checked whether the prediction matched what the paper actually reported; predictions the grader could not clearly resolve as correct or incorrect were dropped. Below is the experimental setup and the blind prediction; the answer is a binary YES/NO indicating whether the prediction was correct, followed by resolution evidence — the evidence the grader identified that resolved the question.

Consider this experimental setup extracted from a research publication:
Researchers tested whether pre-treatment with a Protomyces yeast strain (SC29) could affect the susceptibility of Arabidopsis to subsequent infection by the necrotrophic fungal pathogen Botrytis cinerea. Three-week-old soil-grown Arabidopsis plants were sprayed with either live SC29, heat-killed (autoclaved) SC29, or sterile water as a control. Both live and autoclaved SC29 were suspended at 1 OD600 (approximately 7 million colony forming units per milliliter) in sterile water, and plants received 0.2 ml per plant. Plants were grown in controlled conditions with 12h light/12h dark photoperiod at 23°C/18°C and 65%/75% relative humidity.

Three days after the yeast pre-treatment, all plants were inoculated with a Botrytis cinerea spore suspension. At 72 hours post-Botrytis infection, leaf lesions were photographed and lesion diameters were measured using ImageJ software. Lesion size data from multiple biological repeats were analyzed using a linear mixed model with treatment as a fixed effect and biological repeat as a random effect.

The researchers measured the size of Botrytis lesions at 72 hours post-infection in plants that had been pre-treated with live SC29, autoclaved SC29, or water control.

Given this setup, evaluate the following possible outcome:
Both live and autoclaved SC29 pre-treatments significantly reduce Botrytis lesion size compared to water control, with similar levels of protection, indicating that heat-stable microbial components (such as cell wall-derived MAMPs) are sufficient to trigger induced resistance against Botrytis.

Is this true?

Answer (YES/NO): NO